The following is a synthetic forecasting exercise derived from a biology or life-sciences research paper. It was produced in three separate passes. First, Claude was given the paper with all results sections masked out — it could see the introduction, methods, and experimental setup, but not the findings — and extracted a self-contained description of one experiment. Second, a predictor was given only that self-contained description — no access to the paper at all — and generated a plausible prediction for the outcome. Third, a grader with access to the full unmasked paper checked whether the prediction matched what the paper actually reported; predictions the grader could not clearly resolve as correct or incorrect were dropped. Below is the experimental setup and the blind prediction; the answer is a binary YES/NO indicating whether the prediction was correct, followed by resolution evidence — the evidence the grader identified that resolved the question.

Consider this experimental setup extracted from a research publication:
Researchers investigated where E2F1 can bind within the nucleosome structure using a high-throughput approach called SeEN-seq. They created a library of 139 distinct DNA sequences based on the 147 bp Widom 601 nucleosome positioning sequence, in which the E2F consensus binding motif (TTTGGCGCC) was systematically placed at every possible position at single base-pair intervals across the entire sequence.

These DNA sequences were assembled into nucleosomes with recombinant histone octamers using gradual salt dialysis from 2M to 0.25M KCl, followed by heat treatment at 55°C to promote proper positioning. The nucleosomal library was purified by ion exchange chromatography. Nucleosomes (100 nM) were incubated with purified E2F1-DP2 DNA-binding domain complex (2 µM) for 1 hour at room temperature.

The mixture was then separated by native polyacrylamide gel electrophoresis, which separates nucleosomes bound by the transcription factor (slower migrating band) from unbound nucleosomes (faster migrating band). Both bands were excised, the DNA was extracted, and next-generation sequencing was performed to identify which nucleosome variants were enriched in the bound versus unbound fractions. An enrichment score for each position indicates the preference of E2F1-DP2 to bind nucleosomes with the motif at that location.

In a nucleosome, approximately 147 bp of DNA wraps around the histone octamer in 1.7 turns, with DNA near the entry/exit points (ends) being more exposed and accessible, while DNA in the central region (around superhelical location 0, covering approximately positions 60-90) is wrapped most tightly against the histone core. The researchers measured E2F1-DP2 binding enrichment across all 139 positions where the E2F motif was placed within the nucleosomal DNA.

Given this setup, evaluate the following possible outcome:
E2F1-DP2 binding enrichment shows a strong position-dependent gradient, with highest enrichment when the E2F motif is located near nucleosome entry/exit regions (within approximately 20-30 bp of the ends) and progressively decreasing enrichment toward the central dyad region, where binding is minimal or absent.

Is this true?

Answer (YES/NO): NO